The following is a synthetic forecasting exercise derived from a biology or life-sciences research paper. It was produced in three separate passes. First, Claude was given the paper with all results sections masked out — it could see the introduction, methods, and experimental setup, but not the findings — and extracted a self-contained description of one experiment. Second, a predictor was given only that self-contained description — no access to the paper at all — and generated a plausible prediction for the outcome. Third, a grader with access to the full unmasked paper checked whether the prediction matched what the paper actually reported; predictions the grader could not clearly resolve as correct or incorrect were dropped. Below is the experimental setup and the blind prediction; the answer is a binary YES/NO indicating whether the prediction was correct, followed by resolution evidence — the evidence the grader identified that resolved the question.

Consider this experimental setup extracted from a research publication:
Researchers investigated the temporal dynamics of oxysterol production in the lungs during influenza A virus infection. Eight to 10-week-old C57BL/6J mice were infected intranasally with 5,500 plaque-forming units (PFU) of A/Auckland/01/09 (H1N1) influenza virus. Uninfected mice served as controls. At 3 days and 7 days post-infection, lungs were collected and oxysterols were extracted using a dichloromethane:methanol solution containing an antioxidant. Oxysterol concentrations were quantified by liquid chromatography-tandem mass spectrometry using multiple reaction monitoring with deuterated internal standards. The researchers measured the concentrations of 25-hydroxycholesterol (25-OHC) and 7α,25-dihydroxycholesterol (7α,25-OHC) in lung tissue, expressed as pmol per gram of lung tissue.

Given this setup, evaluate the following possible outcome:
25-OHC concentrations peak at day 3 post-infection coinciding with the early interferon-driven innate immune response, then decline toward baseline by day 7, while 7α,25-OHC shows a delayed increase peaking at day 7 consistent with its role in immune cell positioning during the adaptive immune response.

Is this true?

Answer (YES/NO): NO